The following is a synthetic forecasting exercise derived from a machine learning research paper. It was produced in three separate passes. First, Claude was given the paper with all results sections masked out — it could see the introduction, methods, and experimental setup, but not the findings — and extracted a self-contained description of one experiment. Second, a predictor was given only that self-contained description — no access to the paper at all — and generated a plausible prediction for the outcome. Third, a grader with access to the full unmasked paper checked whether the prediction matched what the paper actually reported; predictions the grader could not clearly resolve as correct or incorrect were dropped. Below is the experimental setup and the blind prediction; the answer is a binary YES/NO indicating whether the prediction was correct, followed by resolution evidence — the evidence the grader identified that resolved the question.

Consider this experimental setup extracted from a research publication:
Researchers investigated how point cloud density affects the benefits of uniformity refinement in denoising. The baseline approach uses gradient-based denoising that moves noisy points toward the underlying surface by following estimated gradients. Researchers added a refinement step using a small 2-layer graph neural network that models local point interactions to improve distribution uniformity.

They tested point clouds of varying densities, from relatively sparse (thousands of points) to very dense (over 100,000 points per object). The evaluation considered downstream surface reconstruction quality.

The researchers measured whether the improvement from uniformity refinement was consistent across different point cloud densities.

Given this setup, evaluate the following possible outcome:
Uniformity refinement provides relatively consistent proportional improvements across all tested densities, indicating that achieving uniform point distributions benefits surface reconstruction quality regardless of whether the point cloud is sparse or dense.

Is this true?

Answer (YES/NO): NO